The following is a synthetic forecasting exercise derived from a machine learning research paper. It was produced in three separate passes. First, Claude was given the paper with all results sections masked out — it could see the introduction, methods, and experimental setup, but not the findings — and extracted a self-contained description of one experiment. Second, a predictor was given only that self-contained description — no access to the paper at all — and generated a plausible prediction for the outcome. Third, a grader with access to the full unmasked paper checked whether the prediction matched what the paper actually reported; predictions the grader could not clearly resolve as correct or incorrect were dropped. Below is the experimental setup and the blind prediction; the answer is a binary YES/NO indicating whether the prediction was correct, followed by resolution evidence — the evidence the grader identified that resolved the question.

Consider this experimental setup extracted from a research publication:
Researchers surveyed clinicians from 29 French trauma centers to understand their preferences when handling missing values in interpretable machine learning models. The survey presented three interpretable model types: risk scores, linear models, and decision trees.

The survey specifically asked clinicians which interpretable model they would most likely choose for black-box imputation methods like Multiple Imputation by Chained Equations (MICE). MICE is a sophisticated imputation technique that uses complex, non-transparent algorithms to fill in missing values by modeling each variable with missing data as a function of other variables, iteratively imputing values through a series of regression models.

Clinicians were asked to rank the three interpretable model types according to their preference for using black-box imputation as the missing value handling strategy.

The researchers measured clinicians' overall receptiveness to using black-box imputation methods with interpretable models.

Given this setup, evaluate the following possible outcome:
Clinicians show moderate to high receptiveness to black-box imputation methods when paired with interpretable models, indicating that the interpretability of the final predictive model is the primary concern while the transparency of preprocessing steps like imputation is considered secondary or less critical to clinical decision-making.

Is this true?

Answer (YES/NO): NO